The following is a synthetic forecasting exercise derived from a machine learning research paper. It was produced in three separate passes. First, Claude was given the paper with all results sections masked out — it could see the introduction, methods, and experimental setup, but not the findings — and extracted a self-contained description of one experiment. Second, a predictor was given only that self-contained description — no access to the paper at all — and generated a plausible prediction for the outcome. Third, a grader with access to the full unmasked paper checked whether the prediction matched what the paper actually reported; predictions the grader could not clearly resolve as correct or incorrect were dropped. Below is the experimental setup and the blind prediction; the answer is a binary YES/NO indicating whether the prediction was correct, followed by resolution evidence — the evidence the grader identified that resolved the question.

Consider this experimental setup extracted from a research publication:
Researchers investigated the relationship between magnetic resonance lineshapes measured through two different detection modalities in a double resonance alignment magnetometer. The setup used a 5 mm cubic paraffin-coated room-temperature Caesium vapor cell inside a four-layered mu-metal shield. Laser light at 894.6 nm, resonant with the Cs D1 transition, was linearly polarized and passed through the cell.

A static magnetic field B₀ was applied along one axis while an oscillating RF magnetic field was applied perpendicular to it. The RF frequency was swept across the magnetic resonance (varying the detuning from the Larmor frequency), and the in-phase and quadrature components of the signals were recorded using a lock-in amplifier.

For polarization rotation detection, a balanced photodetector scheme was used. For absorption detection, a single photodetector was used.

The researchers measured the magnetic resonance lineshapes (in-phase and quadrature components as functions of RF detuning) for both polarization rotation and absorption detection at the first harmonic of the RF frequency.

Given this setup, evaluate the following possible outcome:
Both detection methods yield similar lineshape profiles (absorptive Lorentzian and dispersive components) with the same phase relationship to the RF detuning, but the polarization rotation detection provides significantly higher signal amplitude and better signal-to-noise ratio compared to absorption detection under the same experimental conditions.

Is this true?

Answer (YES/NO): YES